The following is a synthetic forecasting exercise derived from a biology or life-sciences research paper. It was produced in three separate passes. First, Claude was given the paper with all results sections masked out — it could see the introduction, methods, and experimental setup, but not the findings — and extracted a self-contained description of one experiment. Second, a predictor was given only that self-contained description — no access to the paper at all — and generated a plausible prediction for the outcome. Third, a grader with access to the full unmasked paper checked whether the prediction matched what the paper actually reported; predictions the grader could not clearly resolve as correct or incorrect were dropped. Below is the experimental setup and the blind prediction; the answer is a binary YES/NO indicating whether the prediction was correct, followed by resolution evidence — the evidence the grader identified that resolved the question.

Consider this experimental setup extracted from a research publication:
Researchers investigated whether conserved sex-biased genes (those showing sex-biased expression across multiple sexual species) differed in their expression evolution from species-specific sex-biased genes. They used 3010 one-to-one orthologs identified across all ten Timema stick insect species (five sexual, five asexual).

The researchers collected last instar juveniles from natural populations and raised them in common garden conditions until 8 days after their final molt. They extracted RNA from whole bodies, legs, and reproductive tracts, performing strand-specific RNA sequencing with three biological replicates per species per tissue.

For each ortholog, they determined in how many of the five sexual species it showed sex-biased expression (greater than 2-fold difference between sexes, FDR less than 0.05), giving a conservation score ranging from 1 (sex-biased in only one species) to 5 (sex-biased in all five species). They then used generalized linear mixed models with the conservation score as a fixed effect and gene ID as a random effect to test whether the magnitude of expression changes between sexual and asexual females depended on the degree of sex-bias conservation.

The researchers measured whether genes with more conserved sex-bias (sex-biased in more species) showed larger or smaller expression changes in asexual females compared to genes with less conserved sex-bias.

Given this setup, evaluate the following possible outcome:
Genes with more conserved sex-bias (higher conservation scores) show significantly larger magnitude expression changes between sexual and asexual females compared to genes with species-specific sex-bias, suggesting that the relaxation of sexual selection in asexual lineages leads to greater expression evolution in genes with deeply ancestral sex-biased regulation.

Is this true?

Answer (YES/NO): NO